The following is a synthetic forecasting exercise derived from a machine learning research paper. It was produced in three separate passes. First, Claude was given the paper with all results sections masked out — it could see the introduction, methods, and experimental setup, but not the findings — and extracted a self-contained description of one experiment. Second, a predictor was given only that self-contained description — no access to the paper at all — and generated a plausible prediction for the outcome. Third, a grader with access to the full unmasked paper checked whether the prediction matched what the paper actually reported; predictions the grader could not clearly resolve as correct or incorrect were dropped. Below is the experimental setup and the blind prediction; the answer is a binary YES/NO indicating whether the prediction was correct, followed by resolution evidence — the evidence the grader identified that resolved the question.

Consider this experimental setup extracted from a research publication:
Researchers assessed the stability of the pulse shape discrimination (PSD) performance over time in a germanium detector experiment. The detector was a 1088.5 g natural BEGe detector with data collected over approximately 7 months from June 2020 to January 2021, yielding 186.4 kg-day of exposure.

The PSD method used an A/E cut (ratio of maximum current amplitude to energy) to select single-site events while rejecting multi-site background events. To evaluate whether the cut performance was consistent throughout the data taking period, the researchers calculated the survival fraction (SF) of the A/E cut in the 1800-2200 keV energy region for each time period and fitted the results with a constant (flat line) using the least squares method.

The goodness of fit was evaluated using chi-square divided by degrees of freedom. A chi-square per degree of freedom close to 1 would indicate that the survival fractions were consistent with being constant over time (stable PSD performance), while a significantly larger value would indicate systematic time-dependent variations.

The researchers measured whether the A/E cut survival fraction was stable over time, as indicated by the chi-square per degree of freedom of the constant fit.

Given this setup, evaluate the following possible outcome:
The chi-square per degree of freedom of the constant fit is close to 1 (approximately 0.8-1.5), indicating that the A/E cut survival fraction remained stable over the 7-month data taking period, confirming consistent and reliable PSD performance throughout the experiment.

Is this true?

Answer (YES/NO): NO